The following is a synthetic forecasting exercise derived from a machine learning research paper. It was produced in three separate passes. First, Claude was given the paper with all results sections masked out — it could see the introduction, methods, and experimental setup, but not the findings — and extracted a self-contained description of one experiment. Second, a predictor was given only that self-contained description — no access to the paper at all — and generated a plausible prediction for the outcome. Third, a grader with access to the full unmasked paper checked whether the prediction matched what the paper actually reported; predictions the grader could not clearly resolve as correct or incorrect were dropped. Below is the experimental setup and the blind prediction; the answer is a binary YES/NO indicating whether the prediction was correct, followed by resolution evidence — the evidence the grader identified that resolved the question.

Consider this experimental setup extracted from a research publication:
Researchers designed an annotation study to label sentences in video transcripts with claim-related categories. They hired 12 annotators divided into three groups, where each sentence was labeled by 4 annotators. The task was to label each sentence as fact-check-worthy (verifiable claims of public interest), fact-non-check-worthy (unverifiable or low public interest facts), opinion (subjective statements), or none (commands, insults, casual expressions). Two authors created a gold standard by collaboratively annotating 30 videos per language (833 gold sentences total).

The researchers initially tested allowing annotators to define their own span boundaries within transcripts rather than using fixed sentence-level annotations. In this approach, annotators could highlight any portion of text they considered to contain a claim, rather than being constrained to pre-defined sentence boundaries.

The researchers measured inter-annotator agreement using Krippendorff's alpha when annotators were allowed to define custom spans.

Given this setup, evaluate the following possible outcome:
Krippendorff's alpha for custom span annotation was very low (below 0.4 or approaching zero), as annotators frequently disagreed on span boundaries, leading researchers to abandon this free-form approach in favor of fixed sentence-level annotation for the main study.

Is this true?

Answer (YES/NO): YES